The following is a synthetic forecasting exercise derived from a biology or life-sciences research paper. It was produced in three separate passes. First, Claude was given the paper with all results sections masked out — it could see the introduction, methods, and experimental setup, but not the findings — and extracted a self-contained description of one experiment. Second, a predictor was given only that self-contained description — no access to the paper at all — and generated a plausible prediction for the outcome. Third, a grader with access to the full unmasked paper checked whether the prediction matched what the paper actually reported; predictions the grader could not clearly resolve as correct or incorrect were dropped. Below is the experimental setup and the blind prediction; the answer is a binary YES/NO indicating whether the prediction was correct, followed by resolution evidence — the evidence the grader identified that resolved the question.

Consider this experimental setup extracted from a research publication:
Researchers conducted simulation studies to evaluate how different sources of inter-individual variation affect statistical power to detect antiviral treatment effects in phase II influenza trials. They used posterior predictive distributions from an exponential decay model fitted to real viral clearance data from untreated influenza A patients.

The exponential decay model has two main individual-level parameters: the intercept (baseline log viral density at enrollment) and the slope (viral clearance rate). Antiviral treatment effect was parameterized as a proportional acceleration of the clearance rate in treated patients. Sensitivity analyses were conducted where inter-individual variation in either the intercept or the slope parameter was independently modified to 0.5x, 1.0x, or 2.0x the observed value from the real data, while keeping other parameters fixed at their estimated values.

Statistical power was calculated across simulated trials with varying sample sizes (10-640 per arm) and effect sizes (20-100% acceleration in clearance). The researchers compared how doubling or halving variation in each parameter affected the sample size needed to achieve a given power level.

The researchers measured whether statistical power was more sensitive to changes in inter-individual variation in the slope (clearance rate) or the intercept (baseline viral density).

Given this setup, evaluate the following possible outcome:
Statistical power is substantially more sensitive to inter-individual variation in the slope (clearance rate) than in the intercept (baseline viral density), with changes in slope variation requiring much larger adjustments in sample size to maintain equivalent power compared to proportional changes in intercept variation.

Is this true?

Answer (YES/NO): YES